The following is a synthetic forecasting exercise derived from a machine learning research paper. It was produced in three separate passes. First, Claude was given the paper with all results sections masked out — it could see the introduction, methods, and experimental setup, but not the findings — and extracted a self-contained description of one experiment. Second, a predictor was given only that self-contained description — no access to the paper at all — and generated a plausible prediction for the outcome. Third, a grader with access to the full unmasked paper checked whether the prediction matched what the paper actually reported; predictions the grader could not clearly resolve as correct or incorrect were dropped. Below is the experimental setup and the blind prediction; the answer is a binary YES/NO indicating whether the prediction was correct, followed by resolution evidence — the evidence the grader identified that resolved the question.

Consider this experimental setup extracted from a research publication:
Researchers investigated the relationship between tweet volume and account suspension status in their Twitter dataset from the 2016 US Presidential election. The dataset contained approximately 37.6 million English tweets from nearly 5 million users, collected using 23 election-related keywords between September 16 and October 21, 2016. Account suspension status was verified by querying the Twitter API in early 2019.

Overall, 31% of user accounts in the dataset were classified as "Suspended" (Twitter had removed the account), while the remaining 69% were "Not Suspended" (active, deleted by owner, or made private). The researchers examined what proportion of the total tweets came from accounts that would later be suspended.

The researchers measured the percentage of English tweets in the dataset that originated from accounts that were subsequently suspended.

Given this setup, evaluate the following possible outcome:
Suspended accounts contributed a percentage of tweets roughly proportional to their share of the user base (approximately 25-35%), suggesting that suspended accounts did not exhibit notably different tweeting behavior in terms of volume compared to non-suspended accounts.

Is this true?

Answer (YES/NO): YES